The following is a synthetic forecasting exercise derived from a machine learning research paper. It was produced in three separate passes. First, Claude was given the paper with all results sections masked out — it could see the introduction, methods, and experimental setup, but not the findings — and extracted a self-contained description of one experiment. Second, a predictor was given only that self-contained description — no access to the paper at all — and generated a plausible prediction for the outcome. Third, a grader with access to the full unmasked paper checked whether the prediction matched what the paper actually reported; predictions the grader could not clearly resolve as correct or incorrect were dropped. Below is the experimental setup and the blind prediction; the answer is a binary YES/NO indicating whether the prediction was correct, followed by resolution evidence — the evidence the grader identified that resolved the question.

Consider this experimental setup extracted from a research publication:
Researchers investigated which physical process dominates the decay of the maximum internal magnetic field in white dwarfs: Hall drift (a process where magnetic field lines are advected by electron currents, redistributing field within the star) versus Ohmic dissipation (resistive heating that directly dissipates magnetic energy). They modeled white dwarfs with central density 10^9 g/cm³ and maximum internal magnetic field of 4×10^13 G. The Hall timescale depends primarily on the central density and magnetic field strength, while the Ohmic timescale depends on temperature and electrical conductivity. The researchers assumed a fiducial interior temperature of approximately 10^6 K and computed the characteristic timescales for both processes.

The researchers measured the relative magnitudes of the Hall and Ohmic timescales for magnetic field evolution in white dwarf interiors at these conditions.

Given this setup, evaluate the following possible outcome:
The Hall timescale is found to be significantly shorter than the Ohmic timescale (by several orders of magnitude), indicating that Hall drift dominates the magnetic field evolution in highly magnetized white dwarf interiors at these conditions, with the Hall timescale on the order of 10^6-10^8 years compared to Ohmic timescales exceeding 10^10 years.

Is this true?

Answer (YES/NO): NO